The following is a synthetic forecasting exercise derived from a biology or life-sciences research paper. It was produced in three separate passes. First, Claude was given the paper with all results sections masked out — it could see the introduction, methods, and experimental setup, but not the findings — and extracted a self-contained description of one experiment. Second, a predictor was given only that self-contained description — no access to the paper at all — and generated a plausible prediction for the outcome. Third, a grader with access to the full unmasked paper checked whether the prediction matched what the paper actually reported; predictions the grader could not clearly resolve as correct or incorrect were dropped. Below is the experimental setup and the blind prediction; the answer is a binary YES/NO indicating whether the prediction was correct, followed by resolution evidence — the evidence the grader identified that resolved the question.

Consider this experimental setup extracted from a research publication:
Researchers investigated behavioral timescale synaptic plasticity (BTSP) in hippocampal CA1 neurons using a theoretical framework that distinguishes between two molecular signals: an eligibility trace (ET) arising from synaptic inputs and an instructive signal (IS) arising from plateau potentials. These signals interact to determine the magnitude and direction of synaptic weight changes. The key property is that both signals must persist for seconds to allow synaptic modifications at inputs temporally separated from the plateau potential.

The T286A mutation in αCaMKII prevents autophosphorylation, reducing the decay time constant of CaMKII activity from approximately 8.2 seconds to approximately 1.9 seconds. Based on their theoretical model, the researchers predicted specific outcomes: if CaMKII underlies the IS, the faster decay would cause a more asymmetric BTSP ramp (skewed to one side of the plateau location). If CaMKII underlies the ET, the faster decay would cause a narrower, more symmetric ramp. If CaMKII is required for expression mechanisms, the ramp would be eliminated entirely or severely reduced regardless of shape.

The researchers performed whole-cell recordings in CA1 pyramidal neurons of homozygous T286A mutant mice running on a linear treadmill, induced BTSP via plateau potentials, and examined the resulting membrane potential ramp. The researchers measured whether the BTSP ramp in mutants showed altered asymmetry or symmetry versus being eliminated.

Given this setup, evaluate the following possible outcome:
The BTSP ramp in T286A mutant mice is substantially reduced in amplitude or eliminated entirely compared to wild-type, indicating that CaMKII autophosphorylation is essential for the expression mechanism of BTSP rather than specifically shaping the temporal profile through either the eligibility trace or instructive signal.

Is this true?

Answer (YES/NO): YES